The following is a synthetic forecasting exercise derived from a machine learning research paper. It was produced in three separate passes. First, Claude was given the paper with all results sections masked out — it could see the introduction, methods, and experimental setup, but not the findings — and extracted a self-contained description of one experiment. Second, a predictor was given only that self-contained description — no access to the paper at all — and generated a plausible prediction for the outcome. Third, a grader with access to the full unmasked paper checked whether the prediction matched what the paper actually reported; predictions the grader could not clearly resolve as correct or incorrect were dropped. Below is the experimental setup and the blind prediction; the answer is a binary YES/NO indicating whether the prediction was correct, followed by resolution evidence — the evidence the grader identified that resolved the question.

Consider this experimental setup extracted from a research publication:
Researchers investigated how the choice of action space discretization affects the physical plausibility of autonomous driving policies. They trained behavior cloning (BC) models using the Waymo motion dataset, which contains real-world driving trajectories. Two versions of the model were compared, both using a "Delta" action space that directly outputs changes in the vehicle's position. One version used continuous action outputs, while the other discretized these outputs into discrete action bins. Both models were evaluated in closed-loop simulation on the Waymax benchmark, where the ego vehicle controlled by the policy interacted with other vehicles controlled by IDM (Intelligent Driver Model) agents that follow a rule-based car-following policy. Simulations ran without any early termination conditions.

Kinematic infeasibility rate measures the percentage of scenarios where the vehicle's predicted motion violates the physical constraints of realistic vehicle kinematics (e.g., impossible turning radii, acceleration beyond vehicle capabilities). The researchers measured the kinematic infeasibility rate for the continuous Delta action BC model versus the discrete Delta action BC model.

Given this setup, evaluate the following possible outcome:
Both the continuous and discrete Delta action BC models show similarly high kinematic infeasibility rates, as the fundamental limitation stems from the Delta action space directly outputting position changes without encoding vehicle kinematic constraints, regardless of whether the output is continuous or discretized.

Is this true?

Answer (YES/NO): NO